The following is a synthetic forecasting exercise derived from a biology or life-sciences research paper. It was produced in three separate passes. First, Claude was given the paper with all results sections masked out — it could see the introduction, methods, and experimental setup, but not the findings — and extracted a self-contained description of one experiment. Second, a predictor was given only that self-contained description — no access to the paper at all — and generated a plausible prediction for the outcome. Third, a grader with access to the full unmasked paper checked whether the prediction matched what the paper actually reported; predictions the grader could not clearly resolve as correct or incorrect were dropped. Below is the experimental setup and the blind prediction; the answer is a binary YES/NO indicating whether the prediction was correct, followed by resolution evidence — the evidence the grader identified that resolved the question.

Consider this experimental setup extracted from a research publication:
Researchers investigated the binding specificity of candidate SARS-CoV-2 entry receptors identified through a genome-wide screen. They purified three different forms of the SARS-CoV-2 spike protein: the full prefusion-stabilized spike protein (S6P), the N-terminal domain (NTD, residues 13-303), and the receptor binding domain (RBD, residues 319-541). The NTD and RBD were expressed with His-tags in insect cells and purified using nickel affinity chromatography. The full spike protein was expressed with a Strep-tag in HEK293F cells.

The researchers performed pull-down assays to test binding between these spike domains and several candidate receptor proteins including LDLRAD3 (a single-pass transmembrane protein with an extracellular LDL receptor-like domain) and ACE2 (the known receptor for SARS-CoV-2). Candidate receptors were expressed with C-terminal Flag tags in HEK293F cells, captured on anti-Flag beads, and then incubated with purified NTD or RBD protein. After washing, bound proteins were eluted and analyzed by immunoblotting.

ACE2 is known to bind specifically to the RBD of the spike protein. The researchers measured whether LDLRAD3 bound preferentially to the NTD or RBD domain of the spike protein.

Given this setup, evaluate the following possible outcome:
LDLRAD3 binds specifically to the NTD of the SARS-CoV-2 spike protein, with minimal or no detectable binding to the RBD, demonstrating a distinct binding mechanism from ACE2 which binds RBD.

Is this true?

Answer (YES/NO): YES